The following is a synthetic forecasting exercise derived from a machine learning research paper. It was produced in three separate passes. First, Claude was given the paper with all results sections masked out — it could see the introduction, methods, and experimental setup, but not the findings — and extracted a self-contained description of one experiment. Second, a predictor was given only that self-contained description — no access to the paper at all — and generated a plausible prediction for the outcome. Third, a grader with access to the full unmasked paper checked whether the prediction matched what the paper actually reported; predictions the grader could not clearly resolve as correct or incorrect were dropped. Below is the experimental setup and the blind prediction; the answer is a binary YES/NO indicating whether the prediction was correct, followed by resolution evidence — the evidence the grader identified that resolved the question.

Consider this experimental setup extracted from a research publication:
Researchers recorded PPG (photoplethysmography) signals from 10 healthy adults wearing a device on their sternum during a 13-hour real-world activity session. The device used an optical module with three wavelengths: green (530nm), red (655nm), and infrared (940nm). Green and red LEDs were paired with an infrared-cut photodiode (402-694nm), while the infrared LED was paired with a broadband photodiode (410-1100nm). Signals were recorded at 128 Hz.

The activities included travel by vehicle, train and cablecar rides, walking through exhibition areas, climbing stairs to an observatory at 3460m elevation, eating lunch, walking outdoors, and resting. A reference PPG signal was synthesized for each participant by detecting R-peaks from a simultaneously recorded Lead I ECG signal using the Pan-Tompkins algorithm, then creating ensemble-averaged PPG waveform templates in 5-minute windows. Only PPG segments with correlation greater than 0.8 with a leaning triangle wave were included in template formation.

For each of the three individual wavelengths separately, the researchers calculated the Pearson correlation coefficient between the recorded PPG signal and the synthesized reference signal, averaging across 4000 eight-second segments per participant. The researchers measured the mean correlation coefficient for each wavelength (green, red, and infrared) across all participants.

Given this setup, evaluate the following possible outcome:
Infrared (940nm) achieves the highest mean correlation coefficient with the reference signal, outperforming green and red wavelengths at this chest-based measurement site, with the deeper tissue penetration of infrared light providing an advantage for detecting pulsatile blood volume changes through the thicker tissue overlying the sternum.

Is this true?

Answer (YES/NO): NO